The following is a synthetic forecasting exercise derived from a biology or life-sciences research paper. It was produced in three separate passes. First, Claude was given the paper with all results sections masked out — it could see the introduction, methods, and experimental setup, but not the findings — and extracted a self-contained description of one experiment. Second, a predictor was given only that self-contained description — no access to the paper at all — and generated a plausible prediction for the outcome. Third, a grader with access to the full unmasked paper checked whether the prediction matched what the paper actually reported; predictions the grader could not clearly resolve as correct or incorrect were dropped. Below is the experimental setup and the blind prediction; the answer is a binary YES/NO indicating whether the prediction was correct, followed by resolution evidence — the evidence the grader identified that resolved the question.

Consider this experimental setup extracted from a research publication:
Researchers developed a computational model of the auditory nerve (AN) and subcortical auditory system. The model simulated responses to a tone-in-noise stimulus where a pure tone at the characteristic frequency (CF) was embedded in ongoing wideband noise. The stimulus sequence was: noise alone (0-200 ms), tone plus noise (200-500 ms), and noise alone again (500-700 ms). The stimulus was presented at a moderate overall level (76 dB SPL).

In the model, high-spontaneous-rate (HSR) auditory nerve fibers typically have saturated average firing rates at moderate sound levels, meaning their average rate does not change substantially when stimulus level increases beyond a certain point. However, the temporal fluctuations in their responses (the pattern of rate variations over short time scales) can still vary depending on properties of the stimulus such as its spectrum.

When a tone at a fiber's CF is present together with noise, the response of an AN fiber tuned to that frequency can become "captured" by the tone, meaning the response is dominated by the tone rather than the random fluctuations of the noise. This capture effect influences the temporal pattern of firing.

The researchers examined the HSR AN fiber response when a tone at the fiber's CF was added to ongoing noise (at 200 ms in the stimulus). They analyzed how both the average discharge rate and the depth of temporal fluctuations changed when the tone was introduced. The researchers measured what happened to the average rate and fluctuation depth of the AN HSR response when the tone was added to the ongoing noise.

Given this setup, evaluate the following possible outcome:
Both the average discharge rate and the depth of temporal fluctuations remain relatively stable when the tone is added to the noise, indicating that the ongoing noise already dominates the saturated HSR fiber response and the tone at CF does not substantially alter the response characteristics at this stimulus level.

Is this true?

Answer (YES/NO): NO